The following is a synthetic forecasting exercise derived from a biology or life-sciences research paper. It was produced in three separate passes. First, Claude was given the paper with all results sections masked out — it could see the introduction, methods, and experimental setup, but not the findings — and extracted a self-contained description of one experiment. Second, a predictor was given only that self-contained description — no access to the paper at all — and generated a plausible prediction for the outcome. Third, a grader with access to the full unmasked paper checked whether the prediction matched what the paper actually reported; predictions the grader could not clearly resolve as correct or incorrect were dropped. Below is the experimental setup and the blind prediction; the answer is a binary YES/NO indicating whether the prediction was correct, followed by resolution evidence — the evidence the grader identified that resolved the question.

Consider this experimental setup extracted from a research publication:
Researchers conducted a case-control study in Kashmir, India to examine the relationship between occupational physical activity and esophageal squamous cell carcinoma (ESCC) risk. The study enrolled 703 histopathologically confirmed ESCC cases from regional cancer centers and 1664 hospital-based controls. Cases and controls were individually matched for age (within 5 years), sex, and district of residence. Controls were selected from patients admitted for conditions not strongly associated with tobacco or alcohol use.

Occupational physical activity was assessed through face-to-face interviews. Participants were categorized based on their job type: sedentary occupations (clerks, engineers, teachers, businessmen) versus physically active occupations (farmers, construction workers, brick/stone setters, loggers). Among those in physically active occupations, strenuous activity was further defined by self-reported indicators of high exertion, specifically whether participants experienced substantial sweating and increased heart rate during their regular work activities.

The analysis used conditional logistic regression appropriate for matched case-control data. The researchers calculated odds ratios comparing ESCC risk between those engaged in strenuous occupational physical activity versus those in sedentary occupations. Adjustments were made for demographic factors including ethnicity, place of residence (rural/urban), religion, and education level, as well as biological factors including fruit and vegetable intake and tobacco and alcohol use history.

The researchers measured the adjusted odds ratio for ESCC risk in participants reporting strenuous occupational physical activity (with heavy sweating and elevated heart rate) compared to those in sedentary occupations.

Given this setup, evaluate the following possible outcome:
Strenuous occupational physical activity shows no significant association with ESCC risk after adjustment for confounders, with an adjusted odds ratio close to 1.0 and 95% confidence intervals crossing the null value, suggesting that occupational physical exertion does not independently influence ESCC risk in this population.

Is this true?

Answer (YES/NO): NO